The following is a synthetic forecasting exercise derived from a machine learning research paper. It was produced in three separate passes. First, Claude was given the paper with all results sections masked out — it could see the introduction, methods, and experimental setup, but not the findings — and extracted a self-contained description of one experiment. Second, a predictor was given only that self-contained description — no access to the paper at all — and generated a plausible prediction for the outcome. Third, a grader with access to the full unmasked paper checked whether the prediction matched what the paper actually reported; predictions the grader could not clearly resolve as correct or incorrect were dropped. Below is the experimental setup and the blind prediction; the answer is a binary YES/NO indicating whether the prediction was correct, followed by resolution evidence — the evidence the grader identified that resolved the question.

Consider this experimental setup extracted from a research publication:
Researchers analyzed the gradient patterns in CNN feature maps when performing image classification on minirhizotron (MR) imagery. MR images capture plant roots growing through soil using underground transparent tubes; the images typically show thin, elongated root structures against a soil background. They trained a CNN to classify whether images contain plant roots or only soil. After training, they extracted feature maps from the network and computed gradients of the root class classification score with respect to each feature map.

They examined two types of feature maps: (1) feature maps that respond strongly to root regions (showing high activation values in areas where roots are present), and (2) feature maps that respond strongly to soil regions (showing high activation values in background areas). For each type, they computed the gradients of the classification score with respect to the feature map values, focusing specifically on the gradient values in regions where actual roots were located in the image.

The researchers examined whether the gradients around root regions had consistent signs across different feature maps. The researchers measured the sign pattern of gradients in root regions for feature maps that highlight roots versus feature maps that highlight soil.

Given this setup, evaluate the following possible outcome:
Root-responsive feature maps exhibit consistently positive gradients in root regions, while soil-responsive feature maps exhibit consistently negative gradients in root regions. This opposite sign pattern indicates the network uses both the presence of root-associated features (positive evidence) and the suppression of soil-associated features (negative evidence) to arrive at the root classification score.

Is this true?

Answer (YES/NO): NO